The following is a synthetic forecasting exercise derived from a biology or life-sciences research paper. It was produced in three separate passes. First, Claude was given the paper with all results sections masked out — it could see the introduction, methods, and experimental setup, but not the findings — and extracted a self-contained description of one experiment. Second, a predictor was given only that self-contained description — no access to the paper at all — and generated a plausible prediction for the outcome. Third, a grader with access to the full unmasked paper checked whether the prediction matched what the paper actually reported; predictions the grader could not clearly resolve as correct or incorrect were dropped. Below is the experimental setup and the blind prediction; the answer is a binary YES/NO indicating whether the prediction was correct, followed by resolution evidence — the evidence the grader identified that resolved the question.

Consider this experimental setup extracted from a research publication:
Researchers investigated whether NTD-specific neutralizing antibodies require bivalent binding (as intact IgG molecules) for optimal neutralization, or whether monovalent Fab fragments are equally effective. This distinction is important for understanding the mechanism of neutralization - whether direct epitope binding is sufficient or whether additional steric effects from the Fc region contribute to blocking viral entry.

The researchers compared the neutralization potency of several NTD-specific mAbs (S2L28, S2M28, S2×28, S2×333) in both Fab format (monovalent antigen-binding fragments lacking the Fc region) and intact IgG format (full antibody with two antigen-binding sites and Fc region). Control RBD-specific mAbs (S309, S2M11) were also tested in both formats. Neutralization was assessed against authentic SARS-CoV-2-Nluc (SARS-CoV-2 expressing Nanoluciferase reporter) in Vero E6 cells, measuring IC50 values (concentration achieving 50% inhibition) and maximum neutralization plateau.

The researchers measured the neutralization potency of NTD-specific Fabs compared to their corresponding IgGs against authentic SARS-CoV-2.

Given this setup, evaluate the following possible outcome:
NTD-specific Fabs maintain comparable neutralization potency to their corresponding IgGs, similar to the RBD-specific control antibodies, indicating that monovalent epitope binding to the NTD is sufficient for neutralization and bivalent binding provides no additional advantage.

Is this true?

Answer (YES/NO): NO